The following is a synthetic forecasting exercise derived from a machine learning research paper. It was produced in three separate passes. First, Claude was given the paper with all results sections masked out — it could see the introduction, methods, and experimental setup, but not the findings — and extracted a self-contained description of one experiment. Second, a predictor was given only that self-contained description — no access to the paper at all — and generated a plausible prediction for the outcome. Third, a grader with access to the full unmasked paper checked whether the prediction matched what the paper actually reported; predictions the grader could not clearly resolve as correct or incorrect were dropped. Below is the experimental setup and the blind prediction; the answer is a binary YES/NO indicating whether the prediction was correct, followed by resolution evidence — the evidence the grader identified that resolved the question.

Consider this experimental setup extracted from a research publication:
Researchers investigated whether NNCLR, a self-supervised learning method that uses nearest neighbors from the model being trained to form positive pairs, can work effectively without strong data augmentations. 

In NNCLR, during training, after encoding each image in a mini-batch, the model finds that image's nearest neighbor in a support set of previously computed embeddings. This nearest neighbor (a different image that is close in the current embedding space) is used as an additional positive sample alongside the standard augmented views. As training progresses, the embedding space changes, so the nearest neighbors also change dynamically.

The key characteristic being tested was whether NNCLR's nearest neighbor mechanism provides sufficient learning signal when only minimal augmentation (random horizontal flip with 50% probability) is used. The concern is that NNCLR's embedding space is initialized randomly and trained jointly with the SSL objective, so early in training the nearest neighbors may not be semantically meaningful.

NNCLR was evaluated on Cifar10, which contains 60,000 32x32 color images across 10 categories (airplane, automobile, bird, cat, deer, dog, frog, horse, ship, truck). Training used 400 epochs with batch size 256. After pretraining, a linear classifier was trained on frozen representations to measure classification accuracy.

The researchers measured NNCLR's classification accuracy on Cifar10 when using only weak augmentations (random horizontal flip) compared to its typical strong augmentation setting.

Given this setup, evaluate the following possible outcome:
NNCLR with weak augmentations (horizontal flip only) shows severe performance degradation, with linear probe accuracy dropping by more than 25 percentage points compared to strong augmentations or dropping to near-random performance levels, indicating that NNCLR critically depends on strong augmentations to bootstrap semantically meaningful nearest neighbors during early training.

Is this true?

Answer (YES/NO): YES